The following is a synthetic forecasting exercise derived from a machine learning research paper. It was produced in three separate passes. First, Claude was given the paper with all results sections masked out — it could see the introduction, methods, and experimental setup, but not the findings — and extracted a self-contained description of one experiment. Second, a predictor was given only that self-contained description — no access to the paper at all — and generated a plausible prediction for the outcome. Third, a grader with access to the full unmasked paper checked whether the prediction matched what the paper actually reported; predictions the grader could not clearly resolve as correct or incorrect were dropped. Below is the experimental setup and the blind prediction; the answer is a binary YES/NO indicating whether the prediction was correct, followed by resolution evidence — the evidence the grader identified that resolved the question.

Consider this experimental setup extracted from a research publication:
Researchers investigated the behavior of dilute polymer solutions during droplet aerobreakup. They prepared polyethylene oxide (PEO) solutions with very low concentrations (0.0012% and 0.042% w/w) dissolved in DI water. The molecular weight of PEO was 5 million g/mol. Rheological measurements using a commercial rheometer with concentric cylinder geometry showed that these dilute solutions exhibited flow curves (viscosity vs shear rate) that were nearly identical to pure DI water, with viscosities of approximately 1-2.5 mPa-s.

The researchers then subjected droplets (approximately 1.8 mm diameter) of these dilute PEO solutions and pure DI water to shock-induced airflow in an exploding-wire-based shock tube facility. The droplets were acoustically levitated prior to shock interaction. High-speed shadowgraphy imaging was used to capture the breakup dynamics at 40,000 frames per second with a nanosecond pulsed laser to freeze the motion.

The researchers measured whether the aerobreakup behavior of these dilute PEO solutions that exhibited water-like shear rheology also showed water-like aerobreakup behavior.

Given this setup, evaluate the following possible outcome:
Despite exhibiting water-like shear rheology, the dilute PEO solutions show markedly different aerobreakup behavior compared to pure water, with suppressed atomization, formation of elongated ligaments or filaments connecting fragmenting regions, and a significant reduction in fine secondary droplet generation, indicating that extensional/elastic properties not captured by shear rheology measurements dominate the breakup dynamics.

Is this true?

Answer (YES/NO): YES